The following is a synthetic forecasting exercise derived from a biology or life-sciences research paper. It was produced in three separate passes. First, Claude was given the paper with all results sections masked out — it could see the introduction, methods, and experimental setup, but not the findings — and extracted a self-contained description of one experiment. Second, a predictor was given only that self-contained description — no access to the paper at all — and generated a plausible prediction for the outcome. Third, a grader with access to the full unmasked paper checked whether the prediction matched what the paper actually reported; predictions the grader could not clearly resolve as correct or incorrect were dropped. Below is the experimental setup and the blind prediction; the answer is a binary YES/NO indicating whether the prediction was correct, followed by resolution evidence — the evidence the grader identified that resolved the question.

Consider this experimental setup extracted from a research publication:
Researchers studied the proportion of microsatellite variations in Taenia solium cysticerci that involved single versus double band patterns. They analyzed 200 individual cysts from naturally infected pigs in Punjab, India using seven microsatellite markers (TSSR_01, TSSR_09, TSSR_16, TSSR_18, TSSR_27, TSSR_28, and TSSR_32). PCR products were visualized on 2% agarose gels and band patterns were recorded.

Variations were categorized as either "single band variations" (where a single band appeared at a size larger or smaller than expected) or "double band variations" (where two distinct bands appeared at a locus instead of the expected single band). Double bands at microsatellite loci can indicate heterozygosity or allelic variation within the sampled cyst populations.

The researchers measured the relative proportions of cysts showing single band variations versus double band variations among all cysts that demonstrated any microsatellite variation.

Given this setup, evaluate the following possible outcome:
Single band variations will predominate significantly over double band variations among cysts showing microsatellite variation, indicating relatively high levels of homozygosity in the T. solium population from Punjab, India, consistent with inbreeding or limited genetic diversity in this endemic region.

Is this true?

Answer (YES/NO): YES